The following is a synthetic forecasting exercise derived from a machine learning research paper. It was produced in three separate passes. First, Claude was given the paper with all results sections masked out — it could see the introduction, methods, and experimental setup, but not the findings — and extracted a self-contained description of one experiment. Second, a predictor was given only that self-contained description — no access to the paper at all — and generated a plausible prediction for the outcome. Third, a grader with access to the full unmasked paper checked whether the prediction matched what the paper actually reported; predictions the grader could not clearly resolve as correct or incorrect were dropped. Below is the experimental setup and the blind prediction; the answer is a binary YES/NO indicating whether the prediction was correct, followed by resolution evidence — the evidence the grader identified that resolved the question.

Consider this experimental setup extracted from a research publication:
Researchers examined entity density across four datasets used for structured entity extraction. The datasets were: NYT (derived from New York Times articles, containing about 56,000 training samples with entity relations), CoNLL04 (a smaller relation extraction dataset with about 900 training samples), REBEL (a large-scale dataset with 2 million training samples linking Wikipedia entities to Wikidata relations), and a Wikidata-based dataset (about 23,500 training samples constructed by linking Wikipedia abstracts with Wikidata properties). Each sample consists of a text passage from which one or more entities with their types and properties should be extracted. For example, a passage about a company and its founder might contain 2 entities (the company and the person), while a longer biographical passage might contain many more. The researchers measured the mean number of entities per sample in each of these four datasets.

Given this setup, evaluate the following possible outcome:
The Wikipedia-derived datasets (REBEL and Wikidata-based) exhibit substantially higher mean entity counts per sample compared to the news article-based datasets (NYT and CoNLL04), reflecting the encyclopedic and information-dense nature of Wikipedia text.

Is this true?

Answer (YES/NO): YES